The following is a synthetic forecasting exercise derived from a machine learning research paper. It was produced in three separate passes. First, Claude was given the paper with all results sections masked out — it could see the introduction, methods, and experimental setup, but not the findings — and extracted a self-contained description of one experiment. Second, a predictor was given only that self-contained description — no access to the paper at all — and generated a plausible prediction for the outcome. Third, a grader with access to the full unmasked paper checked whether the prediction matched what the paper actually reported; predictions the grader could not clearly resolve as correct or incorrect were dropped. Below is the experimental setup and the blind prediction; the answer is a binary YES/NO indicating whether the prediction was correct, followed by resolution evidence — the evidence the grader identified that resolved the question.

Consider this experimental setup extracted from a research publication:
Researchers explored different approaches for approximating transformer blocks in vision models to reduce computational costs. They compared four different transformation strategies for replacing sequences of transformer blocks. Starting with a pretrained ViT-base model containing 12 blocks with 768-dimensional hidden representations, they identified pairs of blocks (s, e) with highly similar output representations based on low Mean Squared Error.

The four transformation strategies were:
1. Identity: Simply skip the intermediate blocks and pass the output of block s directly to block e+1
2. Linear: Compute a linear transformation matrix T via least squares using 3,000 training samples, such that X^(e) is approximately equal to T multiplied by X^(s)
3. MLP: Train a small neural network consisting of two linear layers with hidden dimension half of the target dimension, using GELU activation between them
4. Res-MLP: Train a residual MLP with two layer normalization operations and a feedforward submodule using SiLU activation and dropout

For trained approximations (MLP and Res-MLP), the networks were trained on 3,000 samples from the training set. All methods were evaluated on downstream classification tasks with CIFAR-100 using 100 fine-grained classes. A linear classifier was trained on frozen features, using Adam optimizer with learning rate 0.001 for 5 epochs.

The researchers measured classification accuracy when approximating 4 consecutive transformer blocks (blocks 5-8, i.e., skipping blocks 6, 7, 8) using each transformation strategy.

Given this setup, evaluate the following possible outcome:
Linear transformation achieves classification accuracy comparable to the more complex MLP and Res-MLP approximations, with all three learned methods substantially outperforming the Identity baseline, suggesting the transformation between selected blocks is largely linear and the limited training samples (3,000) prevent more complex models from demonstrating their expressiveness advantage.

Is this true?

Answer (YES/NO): YES